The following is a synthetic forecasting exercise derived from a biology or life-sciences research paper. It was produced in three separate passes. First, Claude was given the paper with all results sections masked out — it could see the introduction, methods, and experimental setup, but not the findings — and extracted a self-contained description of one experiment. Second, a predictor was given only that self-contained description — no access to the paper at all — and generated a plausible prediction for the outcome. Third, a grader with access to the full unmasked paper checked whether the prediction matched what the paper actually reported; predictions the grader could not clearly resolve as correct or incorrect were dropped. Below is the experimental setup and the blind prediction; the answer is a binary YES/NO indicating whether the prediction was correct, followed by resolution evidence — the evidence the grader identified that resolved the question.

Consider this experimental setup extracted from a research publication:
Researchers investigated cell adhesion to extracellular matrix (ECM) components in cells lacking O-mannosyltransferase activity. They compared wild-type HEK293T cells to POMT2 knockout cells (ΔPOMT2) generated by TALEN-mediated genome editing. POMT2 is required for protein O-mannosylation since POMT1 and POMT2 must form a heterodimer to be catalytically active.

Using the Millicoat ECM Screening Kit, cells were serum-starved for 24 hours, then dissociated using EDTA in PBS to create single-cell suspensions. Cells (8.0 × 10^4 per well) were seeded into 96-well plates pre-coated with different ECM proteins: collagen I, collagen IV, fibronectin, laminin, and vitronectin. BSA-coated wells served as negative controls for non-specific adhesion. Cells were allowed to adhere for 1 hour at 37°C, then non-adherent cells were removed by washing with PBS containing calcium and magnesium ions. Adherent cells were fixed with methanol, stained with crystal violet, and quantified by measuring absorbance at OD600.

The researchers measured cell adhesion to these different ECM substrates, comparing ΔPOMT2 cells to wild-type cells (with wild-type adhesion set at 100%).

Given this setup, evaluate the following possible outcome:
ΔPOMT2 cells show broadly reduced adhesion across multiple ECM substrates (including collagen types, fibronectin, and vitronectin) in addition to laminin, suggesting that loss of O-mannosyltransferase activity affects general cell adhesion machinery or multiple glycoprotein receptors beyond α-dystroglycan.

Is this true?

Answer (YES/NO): YES